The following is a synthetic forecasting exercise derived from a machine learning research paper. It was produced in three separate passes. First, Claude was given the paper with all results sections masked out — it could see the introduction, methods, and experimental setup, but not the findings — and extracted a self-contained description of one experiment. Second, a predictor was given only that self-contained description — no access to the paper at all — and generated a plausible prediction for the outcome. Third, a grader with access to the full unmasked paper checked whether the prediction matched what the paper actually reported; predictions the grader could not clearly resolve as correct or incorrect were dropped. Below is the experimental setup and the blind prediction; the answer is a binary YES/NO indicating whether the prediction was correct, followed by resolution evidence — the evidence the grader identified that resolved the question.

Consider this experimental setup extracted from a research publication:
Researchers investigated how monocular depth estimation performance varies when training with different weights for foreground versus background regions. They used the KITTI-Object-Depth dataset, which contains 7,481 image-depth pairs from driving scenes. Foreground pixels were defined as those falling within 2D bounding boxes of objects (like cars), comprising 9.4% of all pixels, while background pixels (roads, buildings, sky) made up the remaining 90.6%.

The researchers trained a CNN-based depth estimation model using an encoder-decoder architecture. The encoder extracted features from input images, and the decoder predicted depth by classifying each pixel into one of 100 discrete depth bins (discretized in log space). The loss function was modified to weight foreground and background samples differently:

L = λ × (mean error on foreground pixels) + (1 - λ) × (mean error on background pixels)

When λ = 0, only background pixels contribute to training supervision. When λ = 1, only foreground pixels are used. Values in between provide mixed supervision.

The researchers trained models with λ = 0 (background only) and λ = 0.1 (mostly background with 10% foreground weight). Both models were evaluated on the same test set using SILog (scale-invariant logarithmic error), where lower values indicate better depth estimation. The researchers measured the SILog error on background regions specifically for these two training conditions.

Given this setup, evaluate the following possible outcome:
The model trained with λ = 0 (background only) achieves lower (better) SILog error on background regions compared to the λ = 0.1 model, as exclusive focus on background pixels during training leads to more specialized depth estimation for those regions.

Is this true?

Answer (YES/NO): NO